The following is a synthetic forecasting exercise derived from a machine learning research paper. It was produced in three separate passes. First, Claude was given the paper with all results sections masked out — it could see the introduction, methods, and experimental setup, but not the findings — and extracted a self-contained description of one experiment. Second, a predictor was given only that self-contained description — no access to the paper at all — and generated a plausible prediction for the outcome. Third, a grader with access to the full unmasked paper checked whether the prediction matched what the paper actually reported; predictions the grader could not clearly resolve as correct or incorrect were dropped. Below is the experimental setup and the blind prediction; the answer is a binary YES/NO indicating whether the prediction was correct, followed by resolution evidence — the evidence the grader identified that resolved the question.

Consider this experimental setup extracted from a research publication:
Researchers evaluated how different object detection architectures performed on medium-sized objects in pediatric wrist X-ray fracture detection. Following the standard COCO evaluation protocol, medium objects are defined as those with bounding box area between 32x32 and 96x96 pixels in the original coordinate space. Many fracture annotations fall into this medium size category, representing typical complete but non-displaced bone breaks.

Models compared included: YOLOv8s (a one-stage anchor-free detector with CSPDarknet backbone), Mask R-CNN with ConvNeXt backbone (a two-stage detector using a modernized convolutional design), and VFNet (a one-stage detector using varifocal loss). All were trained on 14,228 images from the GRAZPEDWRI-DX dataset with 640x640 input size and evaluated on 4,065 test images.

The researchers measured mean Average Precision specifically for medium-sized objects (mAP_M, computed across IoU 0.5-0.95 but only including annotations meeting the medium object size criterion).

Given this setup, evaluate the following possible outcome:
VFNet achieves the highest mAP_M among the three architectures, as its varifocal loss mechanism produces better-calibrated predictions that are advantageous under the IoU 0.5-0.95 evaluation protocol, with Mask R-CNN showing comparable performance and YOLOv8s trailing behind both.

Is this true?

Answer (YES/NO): NO